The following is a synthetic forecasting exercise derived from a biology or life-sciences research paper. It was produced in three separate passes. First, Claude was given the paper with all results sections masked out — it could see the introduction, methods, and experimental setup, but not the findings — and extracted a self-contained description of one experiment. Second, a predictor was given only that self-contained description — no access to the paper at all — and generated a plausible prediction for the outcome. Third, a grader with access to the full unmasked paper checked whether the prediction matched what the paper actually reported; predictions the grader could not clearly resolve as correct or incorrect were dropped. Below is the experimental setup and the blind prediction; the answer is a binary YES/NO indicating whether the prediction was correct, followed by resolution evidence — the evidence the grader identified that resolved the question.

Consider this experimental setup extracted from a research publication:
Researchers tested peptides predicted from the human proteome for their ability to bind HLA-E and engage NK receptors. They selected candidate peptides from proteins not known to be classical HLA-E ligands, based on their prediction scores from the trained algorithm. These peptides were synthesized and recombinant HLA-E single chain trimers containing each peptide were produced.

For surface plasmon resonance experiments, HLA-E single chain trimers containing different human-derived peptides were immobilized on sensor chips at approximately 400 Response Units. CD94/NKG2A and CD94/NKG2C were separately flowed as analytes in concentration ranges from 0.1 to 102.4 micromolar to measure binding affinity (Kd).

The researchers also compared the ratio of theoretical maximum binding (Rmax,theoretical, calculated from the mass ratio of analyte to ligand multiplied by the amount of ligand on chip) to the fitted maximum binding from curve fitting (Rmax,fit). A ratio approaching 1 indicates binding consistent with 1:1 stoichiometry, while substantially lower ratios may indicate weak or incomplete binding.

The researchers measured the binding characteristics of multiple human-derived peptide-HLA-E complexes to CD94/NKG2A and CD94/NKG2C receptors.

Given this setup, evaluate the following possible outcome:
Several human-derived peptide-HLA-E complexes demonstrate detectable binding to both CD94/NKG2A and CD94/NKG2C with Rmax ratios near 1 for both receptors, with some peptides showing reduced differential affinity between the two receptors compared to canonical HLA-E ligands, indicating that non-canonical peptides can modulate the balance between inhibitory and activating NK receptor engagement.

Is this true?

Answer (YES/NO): NO